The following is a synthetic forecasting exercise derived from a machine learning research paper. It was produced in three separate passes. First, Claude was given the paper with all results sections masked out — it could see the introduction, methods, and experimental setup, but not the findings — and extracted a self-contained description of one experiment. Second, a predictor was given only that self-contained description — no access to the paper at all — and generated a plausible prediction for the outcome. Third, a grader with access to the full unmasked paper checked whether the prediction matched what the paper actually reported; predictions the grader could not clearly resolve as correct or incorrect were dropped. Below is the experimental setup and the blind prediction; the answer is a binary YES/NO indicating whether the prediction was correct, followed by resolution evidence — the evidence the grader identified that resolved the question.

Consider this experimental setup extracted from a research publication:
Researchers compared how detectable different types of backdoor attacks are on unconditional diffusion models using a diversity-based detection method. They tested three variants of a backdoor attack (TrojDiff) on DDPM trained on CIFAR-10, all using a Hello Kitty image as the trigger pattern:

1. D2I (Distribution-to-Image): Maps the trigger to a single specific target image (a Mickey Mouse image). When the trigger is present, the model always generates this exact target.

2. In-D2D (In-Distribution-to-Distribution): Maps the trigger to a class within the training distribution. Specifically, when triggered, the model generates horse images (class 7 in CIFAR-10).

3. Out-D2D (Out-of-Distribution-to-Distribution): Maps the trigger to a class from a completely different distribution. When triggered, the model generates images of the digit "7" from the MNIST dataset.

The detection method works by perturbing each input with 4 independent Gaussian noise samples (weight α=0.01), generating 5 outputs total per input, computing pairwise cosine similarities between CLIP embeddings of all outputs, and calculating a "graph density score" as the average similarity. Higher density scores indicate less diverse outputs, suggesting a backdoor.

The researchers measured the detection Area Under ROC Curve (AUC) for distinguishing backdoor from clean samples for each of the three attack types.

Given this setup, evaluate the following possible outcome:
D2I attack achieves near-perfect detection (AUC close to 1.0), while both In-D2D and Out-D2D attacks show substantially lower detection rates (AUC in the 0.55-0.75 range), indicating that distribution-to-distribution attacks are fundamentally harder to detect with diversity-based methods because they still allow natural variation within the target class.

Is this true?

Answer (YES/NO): NO